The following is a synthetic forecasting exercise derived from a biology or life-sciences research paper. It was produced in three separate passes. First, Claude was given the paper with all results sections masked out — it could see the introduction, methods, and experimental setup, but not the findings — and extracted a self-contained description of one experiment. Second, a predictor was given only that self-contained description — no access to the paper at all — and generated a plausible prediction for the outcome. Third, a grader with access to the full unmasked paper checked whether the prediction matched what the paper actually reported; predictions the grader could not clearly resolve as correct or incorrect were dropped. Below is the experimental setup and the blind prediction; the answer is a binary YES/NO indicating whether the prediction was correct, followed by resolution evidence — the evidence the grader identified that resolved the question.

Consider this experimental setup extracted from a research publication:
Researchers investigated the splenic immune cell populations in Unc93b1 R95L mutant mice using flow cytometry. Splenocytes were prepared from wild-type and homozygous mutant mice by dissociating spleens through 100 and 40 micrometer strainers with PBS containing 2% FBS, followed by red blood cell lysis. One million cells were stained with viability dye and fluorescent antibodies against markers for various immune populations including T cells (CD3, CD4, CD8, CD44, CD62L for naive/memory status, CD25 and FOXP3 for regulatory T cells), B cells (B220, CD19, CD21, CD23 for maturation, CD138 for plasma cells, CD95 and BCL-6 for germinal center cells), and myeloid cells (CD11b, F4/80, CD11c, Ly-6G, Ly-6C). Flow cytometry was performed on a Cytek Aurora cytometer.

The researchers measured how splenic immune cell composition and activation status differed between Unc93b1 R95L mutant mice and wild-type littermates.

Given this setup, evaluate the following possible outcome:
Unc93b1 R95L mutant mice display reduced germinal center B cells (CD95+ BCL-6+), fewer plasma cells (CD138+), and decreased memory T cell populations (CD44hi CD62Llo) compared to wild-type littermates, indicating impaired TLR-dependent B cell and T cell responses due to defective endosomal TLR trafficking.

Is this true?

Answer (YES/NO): NO